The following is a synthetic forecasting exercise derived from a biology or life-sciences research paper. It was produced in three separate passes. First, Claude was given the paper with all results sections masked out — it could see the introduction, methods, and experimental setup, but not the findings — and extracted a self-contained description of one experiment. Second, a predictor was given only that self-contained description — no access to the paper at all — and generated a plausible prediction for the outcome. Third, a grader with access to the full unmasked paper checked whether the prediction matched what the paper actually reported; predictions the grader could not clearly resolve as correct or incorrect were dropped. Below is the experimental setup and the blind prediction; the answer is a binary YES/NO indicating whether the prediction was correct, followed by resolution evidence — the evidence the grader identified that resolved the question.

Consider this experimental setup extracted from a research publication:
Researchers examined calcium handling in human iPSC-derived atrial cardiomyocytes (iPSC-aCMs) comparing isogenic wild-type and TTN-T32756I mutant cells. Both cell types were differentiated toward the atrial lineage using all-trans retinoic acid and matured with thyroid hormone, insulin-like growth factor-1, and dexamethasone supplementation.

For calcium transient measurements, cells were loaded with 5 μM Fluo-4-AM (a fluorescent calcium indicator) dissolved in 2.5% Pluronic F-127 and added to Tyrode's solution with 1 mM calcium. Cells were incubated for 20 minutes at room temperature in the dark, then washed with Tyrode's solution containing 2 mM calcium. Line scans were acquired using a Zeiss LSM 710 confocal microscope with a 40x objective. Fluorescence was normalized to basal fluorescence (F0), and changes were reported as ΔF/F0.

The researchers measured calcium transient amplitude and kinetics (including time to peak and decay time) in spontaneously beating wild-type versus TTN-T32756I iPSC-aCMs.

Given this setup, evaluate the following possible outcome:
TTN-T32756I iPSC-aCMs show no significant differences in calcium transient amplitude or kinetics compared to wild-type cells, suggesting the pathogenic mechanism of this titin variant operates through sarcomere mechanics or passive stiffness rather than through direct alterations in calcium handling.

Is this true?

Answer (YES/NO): NO